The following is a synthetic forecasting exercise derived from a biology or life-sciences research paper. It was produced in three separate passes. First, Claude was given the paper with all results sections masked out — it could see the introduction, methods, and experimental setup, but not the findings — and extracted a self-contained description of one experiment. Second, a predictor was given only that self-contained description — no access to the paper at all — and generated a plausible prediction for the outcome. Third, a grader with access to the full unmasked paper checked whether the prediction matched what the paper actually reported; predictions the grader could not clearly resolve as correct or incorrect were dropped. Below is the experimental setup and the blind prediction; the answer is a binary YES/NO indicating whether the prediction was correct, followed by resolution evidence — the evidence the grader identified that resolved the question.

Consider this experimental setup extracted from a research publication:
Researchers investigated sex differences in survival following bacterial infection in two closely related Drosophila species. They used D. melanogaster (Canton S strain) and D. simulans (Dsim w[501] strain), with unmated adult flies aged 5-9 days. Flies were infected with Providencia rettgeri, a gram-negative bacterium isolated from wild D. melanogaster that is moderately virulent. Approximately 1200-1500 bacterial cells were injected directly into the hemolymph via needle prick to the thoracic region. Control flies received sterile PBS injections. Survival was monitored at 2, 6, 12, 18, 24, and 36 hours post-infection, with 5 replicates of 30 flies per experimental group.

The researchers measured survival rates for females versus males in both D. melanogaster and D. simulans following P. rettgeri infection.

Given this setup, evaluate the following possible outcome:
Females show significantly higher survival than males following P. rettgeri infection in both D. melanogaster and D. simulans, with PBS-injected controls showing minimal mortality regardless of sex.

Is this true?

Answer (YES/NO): NO